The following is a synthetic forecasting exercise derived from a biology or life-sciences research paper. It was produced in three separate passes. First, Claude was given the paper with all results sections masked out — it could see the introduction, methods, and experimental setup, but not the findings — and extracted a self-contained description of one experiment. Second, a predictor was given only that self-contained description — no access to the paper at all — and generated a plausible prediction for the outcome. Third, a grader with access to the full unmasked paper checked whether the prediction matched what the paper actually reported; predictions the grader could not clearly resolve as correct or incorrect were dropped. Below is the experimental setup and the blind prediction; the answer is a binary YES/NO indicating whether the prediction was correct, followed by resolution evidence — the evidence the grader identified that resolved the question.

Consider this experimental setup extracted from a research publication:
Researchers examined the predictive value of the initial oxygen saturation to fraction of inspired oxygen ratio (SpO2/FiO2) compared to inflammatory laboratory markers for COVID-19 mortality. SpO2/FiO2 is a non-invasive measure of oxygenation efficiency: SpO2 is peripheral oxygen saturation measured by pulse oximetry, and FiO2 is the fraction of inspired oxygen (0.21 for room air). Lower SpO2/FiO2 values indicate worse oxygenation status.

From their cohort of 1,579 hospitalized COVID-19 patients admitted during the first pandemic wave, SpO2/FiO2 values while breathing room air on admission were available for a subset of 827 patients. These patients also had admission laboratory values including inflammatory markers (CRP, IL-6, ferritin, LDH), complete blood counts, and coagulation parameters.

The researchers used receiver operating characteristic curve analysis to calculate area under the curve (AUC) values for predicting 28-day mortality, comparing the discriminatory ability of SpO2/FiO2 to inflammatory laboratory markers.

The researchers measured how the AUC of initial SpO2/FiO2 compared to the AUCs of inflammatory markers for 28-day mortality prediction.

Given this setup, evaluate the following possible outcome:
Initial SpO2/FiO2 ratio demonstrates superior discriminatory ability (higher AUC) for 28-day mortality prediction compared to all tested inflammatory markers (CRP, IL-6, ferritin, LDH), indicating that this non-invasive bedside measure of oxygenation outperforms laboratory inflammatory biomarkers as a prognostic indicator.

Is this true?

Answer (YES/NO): YES